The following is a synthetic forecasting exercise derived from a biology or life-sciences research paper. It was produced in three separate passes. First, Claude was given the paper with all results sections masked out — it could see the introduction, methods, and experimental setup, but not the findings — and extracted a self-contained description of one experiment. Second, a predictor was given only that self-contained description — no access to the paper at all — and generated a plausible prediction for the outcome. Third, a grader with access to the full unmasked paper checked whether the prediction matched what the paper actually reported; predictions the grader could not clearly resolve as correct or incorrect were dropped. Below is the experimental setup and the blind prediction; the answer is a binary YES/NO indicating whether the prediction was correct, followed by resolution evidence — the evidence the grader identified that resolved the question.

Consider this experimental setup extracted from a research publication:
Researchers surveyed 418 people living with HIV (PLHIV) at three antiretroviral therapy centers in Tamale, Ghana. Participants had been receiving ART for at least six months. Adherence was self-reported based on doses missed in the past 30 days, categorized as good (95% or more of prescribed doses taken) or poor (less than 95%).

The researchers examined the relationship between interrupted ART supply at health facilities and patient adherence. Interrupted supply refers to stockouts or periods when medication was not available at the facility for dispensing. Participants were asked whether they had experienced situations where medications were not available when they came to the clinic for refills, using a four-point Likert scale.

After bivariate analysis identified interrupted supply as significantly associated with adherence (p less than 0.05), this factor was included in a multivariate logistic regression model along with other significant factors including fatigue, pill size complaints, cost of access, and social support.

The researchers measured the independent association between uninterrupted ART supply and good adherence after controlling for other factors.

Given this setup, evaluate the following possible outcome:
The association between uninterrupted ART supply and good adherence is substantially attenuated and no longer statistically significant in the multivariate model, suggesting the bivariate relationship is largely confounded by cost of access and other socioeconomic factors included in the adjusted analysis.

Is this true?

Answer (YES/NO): NO